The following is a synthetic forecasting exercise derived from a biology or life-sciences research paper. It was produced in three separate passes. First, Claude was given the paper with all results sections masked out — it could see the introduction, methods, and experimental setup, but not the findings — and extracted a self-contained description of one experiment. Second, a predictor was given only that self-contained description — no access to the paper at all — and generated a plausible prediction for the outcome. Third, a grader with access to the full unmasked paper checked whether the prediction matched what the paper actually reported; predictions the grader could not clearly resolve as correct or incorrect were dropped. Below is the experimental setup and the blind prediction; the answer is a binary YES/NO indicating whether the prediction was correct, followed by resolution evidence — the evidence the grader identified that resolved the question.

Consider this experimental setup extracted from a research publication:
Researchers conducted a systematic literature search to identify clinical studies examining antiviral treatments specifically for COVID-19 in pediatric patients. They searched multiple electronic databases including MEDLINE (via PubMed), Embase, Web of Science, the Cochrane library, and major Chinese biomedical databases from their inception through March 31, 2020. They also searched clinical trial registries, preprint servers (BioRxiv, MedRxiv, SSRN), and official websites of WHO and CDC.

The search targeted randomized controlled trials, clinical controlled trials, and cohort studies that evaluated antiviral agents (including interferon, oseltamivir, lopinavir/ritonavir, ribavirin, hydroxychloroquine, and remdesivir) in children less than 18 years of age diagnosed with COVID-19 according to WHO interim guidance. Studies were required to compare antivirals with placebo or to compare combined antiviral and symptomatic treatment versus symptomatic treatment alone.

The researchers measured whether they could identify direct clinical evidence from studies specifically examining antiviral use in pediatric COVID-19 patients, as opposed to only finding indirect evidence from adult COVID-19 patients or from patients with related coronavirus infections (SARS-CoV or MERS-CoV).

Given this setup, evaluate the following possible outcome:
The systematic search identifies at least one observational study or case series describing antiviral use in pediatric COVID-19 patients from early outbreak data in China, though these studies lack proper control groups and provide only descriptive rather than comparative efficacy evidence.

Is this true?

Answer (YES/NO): NO